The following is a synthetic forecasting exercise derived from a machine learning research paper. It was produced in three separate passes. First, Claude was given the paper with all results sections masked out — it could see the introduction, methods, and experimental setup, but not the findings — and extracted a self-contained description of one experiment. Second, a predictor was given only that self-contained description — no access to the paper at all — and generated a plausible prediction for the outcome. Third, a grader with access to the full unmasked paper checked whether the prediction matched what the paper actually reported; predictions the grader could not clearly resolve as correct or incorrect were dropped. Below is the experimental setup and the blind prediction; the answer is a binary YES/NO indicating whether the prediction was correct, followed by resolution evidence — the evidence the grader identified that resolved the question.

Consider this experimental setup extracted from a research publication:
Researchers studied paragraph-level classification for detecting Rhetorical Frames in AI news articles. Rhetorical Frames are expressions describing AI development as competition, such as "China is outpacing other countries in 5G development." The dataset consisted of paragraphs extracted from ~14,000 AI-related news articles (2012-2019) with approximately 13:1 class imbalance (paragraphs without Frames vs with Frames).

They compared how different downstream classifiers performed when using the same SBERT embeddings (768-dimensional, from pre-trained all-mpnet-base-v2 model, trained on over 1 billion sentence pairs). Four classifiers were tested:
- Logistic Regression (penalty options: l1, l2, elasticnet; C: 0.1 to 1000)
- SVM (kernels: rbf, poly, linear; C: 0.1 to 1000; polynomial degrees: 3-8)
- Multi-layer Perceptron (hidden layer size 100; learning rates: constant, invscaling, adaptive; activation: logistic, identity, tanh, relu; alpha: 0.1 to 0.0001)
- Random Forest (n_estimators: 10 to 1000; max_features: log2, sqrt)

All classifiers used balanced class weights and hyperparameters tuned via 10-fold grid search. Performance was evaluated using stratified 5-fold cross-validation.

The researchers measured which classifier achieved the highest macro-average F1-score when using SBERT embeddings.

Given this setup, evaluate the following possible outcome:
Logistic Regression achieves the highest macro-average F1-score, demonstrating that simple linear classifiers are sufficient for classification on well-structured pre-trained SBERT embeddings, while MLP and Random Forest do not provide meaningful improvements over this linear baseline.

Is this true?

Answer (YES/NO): NO